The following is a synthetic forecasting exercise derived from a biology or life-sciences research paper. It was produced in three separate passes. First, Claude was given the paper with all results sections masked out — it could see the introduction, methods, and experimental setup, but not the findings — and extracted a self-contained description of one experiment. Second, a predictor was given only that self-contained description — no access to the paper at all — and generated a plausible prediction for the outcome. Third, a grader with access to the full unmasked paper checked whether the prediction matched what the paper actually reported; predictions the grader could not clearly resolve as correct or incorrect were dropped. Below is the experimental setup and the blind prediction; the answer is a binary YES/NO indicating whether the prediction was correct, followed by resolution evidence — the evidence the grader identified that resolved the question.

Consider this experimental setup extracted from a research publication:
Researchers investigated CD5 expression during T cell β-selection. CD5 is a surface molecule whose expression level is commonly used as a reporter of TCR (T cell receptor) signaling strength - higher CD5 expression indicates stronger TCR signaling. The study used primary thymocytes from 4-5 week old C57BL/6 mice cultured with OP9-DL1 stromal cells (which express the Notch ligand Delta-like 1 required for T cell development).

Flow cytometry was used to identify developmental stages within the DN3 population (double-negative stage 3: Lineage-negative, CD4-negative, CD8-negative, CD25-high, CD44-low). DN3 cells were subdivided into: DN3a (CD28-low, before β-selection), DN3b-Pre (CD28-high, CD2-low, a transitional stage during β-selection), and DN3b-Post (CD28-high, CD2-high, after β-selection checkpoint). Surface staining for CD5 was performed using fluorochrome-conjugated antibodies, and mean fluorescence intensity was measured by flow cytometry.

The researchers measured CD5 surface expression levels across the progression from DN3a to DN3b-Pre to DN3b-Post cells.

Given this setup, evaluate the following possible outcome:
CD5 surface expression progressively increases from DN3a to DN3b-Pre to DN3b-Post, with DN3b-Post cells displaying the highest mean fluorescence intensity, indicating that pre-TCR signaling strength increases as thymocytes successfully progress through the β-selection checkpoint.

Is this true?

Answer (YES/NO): YES